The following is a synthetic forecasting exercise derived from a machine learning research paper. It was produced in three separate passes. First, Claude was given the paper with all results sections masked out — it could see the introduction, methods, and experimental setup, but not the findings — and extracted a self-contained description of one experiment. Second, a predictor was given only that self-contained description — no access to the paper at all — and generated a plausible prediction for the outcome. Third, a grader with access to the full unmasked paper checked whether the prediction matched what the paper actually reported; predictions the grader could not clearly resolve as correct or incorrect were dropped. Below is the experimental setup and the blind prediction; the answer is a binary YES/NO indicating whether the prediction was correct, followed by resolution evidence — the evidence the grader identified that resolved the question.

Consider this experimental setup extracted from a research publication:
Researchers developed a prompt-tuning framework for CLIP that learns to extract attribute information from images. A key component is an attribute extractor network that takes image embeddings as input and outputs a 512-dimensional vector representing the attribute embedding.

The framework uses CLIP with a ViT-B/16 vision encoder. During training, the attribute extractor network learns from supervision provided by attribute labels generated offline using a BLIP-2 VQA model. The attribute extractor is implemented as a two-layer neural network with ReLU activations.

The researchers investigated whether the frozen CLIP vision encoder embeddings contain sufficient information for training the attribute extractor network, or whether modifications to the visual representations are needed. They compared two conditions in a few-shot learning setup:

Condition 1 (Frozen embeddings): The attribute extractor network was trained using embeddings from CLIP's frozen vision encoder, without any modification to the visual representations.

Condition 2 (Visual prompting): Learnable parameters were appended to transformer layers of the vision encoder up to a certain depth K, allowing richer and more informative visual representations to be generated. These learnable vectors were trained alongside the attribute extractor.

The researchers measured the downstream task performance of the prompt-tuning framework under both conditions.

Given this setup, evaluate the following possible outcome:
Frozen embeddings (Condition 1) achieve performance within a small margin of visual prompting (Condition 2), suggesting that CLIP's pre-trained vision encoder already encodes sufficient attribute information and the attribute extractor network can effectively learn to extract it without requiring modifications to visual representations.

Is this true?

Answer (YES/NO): NO